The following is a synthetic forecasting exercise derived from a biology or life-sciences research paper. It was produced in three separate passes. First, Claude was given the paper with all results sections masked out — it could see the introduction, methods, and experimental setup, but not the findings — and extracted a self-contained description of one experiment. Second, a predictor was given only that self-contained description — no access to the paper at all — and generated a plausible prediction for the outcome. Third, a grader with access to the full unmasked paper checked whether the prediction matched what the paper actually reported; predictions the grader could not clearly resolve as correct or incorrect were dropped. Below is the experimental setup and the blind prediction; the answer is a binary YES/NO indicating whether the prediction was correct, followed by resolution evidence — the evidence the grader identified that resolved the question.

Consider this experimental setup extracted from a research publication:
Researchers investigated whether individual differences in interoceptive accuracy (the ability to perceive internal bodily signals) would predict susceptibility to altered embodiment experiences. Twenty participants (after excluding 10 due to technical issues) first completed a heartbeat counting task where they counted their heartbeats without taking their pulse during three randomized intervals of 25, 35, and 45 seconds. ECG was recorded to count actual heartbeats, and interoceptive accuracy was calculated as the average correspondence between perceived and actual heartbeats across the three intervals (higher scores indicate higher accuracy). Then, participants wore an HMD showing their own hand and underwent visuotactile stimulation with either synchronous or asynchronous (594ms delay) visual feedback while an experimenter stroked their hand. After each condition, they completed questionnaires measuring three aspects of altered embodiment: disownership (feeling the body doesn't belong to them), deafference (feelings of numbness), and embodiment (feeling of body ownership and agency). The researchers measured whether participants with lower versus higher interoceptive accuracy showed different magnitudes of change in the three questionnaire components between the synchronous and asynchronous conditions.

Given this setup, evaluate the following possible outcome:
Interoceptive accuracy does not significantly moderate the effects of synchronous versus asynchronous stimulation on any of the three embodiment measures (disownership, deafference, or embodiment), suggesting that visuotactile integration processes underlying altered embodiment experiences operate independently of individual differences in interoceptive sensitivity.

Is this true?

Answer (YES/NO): YES